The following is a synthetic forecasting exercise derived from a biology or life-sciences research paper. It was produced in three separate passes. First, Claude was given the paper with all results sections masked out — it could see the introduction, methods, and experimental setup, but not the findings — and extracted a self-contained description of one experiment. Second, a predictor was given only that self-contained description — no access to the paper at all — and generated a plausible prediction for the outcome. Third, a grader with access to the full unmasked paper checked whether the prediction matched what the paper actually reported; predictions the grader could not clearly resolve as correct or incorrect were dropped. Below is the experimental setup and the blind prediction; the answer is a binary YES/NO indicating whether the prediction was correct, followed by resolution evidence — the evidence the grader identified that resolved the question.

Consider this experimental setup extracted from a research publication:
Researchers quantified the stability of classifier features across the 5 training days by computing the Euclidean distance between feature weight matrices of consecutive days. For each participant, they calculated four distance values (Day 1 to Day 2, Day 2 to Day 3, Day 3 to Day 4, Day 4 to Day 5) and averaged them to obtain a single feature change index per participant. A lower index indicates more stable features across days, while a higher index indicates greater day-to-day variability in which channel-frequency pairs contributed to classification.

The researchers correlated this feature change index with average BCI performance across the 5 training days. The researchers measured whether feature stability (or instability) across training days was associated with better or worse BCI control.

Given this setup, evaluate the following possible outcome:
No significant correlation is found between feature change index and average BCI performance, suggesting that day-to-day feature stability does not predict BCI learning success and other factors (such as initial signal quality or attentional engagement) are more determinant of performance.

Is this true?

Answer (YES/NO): NO